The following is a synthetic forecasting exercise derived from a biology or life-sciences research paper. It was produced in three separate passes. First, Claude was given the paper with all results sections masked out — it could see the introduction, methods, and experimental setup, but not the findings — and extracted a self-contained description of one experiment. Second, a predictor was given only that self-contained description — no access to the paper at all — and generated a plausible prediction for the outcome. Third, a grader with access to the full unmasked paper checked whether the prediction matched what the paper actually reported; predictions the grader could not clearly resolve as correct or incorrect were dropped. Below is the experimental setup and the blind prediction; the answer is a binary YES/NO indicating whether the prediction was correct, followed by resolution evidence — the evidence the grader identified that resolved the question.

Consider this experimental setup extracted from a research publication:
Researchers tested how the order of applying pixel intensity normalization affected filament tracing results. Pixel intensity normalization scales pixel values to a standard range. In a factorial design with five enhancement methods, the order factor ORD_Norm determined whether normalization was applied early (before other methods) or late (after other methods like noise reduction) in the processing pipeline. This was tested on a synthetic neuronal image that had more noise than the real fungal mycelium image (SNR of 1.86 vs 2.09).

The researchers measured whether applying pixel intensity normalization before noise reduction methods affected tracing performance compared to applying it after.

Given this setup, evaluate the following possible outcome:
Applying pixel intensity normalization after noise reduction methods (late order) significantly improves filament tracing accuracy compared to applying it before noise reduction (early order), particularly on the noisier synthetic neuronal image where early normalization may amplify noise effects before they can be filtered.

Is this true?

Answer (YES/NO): NO